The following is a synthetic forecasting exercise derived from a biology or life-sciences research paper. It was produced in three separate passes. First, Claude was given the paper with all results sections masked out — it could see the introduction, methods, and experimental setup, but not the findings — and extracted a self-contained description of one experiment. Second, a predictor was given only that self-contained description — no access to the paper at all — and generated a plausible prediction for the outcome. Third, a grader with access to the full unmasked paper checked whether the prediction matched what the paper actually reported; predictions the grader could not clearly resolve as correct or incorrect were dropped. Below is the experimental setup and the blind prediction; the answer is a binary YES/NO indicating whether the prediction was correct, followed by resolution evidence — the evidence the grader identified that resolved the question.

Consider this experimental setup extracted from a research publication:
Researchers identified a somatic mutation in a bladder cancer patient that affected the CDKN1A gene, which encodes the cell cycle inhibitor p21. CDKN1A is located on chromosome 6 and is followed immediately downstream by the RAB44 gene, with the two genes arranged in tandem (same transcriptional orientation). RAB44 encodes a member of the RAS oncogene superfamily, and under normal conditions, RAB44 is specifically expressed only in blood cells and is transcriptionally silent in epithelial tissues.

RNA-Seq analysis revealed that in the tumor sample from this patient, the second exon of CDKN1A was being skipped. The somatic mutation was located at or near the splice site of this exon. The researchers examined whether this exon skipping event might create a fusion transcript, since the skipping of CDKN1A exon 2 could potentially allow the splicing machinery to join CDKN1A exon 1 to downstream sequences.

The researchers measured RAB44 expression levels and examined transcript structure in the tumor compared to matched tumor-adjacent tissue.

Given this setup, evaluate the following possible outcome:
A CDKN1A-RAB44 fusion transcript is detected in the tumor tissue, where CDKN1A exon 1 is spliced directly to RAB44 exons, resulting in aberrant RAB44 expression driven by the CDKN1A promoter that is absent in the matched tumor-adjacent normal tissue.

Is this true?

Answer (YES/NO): YES